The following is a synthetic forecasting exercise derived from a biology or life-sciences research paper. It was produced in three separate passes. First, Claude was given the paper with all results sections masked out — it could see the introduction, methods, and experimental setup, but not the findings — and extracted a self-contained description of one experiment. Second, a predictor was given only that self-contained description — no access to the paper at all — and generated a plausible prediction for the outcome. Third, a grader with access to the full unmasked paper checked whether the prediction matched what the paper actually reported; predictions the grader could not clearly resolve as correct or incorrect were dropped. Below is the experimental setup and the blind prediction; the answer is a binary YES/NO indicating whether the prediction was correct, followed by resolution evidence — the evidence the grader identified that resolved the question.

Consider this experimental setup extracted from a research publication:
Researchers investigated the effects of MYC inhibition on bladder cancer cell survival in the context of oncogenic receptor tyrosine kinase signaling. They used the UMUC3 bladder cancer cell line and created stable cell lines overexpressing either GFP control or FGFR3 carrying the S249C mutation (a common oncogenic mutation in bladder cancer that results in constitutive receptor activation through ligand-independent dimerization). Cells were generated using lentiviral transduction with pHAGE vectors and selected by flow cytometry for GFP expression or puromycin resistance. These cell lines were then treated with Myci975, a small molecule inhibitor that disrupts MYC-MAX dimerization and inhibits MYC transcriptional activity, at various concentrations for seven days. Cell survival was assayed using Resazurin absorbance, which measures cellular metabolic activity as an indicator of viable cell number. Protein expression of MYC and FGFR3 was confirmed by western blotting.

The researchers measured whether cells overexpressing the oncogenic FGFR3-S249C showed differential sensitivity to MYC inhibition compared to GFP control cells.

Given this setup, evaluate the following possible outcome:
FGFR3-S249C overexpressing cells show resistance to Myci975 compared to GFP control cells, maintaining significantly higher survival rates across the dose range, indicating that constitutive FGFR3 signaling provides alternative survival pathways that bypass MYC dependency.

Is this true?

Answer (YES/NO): NO